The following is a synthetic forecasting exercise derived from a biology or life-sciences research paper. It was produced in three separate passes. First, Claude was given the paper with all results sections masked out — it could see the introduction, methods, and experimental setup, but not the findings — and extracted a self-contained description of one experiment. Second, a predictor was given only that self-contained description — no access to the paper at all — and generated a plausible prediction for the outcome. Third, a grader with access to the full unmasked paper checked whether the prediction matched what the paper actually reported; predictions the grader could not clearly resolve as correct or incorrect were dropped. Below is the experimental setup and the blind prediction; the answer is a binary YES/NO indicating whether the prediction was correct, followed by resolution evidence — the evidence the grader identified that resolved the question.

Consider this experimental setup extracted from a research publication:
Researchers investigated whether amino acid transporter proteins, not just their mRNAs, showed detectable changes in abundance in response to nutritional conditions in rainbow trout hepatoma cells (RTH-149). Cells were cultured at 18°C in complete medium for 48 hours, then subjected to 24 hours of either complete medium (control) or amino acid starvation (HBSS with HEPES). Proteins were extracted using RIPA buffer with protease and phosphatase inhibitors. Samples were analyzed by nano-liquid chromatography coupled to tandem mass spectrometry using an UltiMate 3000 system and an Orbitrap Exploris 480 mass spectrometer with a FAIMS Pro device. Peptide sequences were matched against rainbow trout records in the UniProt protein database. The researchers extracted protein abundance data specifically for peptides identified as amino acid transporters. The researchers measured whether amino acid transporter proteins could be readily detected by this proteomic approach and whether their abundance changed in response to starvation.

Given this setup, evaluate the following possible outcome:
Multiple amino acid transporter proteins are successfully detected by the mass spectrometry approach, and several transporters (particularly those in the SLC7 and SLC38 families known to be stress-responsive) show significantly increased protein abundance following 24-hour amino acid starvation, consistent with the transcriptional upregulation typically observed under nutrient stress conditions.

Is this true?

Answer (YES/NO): NO